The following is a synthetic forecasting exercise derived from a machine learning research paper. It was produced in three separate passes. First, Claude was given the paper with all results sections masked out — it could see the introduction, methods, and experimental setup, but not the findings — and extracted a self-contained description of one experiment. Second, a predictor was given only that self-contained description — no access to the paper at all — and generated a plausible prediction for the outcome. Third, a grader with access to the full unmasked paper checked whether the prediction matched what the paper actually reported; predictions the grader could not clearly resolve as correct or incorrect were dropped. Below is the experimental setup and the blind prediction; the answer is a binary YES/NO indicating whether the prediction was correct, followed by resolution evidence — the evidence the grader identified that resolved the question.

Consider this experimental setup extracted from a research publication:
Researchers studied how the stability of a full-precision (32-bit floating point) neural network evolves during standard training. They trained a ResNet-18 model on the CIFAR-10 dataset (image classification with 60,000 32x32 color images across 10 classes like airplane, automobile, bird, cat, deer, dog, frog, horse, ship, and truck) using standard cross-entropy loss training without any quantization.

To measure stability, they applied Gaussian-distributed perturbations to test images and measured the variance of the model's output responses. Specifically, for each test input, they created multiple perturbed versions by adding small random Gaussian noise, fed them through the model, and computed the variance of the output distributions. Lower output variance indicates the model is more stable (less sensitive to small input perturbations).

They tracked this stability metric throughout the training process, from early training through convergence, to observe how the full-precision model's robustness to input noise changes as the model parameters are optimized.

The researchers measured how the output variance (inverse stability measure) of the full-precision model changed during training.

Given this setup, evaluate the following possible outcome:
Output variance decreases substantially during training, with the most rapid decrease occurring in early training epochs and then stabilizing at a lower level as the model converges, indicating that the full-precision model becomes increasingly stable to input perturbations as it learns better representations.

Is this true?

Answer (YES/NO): NO